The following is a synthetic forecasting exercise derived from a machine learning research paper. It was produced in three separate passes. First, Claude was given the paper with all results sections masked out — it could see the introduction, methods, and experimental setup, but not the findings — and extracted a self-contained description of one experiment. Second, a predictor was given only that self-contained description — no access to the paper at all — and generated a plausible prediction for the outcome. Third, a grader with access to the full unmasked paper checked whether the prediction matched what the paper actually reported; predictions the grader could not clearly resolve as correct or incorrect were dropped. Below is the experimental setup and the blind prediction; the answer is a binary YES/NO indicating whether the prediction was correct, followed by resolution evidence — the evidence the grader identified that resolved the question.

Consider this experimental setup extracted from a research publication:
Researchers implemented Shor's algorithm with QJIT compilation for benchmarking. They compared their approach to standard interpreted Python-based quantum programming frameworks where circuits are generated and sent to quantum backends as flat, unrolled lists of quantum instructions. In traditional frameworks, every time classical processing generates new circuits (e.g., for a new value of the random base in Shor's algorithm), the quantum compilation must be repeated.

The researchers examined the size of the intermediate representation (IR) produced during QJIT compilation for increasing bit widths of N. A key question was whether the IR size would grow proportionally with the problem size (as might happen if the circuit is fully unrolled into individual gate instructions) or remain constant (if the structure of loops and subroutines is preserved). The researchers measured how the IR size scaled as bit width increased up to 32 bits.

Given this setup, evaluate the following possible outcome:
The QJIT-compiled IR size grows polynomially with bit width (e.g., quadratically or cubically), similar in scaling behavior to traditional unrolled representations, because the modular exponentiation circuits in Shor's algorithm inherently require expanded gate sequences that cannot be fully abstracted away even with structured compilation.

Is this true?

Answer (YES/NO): NO